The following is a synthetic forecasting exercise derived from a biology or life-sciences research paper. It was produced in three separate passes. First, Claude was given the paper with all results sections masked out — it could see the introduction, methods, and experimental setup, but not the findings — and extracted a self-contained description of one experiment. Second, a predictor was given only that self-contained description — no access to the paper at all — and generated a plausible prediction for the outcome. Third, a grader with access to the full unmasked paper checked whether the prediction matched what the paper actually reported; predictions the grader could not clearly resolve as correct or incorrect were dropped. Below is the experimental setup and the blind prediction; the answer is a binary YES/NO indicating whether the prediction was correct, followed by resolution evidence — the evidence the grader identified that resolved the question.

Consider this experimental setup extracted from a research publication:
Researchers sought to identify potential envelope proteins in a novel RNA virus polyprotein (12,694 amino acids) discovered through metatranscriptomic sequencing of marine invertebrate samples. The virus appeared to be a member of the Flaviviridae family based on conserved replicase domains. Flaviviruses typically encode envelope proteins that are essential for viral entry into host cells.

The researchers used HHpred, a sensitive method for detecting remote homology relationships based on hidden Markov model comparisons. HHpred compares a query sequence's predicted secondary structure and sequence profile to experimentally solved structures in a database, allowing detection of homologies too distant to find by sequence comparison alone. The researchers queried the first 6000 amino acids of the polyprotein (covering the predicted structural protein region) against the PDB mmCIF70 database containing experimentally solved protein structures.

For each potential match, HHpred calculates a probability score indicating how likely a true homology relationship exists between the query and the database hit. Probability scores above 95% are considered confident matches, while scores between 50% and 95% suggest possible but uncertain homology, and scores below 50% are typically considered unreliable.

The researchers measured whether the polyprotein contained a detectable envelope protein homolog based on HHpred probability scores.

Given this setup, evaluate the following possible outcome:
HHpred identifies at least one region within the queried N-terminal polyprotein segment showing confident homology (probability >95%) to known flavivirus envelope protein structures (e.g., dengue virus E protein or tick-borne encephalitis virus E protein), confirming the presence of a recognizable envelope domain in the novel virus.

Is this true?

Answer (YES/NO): NO